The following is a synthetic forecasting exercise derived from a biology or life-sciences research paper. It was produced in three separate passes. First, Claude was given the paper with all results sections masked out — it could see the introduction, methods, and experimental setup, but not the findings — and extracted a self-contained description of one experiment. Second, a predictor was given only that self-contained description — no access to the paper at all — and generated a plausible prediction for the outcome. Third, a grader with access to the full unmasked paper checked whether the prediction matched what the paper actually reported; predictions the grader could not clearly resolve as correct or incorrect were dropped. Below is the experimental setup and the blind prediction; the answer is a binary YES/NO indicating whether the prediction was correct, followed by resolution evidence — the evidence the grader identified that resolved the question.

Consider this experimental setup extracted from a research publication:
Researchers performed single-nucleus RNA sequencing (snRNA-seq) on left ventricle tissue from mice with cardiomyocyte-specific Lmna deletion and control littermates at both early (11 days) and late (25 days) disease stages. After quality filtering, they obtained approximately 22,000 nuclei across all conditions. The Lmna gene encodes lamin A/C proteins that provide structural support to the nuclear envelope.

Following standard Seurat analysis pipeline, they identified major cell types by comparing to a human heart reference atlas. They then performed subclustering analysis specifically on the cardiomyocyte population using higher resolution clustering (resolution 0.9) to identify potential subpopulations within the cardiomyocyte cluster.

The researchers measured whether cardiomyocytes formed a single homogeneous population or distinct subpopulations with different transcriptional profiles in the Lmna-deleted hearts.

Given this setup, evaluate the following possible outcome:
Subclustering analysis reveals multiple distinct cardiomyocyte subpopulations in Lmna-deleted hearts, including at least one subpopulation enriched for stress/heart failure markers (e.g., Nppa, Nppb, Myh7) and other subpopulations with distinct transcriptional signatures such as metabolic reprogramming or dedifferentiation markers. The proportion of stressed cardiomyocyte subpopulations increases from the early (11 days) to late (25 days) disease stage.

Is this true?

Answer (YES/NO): NO